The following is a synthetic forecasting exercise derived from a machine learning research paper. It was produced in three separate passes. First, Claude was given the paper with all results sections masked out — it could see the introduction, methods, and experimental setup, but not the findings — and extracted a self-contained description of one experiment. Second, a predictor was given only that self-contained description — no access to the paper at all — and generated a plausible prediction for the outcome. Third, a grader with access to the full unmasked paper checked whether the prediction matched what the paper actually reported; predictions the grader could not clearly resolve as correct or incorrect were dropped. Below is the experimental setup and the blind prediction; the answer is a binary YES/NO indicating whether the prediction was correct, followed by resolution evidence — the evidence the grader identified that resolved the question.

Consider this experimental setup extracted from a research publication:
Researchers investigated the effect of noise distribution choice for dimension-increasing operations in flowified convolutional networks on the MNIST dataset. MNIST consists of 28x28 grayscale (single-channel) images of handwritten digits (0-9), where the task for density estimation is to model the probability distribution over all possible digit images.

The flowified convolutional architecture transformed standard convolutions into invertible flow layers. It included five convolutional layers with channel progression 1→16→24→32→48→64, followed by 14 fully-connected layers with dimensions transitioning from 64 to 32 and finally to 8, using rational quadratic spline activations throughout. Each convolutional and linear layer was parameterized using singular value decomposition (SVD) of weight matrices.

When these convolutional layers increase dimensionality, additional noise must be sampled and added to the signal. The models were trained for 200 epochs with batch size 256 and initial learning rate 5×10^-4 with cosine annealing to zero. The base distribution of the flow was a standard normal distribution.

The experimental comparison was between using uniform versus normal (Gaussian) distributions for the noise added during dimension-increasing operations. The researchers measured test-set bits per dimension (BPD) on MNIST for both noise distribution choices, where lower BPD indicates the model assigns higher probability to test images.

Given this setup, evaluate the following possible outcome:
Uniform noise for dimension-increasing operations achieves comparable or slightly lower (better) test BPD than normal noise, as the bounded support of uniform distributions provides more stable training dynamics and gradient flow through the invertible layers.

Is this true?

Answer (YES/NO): NO